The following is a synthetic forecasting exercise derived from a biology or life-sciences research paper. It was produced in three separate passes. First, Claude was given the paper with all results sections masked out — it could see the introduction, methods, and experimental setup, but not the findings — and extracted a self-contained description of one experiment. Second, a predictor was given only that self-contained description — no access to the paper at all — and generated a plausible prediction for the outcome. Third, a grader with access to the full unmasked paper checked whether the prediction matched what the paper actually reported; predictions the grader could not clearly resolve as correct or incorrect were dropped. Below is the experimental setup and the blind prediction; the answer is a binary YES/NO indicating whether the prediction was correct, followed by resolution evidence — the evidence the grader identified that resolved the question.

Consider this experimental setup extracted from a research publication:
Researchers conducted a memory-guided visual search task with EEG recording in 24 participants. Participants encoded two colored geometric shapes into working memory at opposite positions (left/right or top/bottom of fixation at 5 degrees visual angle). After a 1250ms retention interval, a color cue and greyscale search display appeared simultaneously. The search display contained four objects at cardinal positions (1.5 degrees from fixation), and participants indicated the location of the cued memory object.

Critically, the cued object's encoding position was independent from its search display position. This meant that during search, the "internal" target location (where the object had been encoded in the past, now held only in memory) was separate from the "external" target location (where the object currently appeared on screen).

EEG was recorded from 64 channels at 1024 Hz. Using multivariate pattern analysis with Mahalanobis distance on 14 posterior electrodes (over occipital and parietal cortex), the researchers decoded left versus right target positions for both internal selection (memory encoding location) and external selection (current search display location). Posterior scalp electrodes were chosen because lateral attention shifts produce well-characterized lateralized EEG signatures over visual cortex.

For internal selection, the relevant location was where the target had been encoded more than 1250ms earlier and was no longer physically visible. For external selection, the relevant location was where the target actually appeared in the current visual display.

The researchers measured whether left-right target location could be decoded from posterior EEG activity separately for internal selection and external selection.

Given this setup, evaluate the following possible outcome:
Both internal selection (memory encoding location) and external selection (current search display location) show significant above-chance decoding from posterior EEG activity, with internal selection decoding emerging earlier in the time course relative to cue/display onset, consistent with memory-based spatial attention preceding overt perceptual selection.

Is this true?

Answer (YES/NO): NO